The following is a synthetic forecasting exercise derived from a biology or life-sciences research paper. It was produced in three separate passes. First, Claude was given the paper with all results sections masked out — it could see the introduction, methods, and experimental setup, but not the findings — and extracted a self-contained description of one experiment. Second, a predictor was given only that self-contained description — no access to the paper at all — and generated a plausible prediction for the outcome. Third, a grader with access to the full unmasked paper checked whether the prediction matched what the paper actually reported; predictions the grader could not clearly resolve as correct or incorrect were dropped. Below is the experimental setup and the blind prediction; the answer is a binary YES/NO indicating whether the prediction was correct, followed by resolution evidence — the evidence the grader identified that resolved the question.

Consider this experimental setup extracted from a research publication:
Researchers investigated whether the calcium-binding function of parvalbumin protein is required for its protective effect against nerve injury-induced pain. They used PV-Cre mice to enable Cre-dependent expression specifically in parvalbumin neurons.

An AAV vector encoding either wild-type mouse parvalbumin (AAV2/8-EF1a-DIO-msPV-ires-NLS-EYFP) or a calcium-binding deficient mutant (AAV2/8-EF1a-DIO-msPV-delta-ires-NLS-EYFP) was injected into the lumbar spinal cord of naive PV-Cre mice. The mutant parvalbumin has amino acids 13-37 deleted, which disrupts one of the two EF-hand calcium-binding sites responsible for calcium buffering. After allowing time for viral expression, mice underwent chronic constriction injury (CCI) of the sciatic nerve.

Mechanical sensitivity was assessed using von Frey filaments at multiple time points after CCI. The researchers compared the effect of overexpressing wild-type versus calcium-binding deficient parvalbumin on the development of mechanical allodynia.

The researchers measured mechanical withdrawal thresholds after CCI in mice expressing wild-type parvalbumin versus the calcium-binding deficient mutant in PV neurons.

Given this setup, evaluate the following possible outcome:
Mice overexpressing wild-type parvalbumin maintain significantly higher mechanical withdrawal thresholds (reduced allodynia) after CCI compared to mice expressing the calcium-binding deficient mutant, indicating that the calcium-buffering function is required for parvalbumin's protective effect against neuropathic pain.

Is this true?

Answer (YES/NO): YES